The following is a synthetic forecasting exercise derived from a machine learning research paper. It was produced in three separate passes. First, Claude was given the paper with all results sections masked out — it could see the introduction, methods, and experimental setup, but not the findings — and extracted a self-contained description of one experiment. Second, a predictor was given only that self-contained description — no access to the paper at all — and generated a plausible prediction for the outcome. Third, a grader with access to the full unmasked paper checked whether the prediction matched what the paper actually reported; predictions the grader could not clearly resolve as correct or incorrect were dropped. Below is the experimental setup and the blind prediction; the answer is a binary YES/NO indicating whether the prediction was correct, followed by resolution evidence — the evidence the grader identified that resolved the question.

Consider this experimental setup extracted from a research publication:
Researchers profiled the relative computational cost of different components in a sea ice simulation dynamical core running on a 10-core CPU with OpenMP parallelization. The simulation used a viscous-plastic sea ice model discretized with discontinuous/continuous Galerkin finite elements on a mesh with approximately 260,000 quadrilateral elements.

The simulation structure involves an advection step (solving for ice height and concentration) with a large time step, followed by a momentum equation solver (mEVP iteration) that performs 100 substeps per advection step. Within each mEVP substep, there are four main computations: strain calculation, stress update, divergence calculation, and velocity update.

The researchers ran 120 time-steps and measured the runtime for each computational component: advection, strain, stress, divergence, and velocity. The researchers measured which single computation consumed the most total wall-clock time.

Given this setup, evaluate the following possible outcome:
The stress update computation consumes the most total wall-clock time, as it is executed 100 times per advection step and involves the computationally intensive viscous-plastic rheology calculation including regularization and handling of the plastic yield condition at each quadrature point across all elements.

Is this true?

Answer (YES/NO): YES